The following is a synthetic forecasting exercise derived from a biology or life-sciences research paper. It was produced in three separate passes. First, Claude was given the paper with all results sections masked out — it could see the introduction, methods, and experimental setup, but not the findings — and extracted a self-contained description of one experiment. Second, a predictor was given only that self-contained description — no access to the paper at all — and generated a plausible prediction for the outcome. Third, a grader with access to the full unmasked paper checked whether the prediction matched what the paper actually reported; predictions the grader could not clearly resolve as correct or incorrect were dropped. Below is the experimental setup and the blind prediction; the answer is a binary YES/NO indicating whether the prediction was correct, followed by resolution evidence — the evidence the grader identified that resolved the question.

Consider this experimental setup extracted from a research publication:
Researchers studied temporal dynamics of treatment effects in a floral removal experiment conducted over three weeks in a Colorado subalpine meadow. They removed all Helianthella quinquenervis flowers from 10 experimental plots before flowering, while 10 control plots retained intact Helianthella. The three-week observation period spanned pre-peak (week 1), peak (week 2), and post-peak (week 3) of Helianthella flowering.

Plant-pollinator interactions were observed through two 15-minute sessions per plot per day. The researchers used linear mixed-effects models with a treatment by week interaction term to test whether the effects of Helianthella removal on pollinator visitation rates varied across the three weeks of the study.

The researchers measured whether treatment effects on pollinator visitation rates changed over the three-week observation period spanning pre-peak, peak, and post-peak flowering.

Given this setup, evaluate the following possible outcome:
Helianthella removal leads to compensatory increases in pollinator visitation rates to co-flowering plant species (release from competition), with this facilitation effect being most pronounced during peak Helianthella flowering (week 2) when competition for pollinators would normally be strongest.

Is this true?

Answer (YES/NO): NO